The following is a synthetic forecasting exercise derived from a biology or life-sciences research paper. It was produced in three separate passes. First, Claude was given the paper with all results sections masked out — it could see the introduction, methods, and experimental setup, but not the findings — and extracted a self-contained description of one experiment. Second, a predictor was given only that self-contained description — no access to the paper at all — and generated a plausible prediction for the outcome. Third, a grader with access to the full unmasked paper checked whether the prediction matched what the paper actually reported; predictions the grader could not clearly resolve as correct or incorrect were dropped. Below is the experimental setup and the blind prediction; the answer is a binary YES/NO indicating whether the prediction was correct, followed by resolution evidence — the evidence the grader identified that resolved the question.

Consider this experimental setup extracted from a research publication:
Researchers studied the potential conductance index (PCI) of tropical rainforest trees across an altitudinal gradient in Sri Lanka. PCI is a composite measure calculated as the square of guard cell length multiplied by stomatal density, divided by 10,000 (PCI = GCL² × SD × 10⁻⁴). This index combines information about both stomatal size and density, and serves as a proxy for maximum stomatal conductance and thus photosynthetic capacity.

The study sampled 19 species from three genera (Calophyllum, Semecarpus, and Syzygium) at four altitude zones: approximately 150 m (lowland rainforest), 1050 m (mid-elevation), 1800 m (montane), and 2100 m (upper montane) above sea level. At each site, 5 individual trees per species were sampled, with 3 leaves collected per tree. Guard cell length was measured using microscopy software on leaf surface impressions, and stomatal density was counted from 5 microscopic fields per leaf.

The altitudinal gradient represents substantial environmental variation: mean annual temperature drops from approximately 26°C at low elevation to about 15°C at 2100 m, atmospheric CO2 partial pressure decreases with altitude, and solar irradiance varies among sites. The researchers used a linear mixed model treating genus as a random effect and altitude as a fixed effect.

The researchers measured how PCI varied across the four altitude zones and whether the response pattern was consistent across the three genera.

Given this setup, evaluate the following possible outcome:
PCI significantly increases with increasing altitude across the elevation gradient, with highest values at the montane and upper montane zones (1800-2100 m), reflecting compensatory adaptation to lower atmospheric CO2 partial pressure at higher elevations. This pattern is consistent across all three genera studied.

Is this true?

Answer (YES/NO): NO